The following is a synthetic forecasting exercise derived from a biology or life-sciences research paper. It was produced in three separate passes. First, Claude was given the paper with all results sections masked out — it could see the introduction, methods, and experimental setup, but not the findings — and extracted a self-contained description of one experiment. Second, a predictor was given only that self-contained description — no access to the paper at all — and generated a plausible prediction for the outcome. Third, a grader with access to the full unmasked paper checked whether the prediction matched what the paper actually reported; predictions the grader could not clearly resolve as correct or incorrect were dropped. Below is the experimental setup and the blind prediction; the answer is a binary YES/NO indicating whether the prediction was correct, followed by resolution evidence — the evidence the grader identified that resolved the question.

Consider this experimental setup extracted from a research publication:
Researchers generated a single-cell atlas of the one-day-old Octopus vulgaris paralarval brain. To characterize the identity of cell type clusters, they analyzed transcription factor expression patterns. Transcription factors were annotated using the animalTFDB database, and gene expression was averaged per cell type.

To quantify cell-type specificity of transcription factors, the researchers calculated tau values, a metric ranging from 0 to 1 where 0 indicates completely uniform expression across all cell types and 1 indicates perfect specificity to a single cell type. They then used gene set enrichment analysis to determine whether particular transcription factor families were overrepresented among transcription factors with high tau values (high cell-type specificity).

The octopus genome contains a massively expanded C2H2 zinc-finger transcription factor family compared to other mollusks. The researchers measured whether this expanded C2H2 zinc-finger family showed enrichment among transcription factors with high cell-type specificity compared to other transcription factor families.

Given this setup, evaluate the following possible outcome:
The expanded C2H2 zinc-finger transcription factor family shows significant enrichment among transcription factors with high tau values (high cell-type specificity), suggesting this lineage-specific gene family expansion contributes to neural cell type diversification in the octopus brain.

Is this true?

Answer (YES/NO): NO